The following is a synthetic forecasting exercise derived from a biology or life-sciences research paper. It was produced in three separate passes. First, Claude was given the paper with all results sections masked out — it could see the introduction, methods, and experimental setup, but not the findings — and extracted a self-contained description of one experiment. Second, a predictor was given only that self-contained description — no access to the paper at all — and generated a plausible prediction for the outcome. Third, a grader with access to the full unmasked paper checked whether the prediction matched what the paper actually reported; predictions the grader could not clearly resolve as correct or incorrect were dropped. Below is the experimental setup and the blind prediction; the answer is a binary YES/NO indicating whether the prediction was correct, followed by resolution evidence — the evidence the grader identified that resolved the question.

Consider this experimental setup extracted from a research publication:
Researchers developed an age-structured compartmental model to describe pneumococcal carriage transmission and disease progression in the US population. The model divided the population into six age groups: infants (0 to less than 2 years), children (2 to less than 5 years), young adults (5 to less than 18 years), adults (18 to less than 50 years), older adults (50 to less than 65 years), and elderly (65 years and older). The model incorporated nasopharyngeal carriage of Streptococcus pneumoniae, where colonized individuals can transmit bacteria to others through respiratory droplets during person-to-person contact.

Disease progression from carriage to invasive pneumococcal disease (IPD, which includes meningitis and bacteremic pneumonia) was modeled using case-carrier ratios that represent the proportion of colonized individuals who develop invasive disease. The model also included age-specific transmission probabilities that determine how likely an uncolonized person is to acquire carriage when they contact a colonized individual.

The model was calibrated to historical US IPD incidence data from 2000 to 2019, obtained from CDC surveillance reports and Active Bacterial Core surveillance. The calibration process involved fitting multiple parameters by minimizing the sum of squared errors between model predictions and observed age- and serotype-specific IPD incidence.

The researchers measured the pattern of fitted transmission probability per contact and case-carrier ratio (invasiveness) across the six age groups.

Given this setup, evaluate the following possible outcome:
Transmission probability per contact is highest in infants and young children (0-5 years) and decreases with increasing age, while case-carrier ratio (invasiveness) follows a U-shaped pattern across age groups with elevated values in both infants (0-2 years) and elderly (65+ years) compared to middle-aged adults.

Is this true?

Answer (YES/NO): NO